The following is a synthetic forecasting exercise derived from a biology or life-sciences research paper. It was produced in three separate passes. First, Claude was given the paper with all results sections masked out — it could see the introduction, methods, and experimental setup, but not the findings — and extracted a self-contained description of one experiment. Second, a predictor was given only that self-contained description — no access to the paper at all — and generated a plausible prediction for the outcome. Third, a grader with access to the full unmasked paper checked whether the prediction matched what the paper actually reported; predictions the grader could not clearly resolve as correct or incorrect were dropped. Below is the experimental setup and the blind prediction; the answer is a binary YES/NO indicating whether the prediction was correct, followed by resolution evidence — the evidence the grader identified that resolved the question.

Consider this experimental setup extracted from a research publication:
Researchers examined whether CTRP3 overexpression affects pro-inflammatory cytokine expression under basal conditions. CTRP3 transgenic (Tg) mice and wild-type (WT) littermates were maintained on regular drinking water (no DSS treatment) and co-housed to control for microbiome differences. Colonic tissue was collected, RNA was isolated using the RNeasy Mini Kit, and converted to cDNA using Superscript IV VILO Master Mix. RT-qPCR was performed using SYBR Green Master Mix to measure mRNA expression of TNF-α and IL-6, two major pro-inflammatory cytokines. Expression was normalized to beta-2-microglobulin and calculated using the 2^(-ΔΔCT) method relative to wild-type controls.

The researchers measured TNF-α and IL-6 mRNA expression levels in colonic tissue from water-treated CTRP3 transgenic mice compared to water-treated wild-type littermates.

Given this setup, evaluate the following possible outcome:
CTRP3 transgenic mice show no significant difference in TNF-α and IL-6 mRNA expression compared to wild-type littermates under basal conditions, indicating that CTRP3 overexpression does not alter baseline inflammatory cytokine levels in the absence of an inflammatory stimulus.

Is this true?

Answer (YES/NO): NO